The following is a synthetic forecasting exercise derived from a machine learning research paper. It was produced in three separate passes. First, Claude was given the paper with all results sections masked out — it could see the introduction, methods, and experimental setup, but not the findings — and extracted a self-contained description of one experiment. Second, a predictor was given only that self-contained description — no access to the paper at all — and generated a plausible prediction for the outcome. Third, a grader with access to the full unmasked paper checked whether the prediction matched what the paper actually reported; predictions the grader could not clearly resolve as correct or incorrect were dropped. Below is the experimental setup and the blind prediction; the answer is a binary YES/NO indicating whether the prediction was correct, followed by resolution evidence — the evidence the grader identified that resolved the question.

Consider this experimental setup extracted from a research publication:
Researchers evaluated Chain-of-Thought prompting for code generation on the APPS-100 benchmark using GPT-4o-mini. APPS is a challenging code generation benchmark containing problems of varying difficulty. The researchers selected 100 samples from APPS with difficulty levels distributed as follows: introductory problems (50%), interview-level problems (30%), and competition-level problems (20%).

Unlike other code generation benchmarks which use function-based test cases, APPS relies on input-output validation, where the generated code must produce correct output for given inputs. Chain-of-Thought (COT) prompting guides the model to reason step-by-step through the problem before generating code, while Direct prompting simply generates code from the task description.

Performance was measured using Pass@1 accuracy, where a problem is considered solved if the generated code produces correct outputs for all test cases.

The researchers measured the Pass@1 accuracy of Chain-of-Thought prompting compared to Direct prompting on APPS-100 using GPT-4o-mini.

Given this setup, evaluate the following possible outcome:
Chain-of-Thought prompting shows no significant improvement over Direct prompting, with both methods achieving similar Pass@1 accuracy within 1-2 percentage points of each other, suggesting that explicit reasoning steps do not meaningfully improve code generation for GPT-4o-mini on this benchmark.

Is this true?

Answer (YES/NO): NO